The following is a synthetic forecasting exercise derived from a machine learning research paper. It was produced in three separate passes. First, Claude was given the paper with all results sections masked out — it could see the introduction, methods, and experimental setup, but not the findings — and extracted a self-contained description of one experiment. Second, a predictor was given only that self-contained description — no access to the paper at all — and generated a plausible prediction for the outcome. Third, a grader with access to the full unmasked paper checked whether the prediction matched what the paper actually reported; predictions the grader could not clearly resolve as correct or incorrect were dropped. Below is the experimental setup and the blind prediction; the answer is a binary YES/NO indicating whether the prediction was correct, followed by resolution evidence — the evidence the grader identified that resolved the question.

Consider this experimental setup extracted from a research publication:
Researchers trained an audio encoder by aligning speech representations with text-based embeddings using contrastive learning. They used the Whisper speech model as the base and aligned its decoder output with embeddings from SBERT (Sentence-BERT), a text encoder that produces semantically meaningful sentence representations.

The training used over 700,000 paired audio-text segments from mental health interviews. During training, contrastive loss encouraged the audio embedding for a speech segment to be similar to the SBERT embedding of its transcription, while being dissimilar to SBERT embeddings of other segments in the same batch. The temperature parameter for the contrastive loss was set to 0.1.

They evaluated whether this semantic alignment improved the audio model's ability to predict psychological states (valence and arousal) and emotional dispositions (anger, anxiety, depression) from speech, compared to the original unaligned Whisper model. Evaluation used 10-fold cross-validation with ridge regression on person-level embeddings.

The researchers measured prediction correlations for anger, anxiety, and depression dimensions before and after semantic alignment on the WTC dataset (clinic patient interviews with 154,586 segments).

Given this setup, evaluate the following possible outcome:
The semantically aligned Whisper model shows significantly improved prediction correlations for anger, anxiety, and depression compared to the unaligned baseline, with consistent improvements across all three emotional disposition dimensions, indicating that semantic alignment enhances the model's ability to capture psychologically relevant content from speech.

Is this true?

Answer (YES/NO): YES